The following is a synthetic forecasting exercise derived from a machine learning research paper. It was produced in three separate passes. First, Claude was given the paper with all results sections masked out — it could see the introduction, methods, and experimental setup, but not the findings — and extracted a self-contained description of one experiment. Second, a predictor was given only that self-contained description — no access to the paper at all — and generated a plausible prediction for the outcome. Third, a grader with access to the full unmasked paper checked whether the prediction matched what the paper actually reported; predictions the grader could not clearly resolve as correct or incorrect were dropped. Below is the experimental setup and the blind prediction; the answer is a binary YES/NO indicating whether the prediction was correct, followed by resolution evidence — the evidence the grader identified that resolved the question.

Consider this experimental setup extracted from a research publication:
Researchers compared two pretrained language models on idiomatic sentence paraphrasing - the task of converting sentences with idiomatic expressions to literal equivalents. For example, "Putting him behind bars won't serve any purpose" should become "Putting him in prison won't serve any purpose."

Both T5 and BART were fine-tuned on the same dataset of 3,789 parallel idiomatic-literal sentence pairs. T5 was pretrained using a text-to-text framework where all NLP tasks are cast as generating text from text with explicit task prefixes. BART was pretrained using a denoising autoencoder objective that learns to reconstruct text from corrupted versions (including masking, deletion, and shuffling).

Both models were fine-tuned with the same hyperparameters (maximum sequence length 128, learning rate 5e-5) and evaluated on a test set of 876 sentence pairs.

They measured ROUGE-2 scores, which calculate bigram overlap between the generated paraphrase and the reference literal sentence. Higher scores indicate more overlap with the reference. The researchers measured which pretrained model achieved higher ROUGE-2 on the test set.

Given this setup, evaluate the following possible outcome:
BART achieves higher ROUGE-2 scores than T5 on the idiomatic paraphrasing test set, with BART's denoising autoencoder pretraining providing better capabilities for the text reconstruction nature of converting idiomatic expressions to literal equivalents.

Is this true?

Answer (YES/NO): YES